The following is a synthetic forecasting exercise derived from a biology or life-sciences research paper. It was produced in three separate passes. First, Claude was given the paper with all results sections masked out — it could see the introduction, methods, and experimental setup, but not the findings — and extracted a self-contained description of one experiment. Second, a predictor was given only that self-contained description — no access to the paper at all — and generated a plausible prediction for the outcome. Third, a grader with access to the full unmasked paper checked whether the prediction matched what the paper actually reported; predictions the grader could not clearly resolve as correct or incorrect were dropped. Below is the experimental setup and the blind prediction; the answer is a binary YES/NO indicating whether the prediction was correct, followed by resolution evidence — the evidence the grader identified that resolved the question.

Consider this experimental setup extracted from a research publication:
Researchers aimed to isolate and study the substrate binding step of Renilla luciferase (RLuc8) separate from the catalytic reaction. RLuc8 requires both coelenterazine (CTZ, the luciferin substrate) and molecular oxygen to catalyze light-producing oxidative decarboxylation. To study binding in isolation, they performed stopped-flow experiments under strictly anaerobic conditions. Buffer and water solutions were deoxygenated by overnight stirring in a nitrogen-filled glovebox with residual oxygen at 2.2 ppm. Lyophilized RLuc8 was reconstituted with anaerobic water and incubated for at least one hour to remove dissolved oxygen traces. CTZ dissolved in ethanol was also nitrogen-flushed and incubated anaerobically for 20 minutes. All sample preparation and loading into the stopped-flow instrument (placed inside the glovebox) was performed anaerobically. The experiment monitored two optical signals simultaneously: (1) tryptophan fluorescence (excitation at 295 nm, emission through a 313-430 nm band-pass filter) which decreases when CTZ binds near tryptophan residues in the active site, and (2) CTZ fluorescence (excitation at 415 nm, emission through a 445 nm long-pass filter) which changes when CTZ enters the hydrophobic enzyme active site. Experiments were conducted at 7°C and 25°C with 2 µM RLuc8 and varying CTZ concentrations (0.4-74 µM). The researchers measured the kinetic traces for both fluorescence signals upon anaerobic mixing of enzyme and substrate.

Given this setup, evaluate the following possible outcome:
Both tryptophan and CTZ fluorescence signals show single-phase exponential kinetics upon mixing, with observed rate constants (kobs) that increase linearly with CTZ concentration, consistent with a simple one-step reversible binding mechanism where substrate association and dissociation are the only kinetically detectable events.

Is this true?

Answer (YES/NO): NO